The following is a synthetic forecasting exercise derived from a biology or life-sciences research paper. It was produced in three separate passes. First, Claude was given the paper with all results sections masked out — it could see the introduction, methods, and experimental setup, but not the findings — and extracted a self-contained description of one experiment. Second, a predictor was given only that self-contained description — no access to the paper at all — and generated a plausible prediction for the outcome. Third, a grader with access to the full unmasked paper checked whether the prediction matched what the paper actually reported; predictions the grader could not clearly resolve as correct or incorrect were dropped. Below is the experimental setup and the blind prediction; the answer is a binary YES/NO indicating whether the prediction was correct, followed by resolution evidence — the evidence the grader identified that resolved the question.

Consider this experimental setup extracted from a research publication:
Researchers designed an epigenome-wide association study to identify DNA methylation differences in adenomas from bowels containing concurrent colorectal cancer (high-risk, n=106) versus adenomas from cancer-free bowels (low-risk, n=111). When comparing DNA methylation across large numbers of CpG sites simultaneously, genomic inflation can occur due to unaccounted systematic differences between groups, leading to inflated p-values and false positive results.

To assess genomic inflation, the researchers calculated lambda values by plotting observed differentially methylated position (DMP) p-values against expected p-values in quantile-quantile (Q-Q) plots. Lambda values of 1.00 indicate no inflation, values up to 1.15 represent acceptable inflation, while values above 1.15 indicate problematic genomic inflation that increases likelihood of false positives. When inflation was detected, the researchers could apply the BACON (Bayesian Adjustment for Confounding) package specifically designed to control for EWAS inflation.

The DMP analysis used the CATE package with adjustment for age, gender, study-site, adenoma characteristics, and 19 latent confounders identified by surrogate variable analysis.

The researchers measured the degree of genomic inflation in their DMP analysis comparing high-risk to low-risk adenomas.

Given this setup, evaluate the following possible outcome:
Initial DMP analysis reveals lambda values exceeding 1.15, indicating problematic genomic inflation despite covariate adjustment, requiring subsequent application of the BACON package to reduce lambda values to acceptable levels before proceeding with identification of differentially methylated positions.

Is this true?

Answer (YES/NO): YES